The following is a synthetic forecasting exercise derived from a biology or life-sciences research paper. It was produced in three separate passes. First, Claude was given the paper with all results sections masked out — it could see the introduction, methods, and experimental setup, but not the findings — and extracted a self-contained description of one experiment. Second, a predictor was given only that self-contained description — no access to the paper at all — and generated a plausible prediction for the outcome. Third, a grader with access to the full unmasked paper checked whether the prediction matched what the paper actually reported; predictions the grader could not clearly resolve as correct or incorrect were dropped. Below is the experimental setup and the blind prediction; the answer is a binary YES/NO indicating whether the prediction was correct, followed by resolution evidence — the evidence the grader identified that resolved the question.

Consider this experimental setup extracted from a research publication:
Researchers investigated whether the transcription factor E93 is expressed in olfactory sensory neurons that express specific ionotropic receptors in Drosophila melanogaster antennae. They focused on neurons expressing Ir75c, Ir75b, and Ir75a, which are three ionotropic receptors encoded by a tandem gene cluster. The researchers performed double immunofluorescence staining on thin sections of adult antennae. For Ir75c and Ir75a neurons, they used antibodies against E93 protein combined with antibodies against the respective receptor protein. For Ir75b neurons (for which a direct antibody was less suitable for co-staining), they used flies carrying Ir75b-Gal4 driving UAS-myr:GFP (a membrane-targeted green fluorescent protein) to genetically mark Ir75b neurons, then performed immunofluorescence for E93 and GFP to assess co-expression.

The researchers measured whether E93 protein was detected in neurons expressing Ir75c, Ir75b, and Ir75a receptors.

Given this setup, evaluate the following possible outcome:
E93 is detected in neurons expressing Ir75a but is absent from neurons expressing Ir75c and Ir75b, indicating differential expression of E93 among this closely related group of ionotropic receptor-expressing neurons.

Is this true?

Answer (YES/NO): NO